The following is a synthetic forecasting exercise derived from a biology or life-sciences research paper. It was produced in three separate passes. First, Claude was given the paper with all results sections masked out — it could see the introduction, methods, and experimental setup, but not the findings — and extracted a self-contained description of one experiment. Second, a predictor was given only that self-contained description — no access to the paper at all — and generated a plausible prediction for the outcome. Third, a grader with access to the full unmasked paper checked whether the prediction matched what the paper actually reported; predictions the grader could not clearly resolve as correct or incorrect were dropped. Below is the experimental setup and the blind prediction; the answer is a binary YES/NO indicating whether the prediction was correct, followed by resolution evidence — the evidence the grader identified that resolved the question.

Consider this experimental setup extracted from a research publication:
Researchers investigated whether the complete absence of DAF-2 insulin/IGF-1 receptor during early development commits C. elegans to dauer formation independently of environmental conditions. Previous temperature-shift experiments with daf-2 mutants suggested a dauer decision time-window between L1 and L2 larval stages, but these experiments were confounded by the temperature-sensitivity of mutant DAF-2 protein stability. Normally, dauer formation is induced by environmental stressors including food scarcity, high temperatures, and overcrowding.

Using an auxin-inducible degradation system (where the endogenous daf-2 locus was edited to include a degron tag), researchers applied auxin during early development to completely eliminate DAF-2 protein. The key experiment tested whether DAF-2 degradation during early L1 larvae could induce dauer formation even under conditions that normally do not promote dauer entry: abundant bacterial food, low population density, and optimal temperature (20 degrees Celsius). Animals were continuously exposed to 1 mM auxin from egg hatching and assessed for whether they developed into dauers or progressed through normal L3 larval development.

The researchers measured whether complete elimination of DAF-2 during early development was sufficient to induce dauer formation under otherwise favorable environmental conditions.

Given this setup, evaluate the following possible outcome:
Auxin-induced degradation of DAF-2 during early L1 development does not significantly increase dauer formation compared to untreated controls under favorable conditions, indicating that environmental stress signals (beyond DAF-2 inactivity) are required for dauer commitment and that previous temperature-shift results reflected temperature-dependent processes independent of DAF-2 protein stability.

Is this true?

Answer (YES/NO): NO